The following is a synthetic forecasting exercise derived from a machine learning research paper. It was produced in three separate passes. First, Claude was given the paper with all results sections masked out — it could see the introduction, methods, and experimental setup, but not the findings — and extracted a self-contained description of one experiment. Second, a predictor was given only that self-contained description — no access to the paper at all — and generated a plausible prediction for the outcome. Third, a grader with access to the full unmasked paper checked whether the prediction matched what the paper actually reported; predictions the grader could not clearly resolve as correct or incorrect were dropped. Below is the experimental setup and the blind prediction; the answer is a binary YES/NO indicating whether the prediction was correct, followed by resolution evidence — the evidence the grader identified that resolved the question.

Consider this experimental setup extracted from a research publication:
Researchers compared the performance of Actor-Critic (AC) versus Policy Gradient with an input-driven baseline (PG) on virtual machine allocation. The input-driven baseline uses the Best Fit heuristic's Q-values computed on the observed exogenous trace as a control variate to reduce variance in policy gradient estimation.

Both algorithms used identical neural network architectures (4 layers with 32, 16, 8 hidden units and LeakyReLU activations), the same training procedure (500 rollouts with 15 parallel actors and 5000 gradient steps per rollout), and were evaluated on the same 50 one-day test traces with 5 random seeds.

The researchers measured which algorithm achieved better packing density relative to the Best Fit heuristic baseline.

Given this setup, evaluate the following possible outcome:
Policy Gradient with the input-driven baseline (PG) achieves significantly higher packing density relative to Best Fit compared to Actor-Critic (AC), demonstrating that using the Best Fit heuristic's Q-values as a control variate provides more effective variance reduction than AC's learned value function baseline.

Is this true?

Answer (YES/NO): NO